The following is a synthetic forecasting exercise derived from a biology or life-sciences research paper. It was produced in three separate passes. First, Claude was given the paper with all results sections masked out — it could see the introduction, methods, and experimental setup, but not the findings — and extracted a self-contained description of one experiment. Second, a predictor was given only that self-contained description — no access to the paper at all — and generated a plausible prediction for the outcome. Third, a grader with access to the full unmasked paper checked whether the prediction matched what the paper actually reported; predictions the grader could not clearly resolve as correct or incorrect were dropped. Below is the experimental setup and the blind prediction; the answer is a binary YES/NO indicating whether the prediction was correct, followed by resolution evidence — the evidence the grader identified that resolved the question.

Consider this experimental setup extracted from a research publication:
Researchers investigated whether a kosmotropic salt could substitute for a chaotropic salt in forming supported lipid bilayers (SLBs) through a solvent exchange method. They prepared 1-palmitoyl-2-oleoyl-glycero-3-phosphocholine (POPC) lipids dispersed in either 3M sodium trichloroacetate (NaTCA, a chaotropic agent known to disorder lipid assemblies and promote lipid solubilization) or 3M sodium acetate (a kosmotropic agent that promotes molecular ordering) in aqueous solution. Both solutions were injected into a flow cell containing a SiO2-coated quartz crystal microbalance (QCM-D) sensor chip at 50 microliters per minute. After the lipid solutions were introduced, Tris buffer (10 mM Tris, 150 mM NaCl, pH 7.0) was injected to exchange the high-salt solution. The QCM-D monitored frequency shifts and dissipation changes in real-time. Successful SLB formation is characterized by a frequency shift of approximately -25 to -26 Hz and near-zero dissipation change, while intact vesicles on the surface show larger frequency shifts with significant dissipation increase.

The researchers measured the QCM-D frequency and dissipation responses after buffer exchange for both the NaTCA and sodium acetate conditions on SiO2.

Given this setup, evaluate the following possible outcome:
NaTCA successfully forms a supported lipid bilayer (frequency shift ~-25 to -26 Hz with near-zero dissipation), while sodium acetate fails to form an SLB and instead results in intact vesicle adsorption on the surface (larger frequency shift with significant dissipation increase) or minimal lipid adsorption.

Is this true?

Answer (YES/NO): NO